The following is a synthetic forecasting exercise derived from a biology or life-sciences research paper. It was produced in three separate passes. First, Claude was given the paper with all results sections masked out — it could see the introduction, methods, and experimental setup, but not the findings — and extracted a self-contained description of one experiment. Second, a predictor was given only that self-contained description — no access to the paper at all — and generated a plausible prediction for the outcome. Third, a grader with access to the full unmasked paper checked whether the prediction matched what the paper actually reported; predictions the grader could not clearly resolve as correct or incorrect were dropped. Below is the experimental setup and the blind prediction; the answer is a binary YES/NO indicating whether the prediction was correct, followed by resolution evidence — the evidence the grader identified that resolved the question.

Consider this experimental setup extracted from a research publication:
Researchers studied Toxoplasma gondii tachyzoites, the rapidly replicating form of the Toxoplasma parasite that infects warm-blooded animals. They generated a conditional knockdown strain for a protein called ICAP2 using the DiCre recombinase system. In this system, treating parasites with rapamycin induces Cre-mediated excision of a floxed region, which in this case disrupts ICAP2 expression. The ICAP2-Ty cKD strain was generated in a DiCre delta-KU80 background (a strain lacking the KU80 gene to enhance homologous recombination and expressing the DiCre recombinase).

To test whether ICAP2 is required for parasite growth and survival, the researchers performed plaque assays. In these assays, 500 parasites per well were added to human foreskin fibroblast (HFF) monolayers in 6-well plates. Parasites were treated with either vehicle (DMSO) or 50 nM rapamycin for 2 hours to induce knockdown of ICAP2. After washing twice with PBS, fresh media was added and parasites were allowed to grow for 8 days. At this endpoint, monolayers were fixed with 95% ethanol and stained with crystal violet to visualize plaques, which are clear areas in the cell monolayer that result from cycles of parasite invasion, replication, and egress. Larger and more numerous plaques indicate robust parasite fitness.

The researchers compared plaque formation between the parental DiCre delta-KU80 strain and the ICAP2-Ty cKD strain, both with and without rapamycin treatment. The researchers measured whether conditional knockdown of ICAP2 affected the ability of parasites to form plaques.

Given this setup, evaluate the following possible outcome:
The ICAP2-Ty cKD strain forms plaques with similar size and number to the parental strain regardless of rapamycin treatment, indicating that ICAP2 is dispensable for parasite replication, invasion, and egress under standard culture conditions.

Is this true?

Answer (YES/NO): NO